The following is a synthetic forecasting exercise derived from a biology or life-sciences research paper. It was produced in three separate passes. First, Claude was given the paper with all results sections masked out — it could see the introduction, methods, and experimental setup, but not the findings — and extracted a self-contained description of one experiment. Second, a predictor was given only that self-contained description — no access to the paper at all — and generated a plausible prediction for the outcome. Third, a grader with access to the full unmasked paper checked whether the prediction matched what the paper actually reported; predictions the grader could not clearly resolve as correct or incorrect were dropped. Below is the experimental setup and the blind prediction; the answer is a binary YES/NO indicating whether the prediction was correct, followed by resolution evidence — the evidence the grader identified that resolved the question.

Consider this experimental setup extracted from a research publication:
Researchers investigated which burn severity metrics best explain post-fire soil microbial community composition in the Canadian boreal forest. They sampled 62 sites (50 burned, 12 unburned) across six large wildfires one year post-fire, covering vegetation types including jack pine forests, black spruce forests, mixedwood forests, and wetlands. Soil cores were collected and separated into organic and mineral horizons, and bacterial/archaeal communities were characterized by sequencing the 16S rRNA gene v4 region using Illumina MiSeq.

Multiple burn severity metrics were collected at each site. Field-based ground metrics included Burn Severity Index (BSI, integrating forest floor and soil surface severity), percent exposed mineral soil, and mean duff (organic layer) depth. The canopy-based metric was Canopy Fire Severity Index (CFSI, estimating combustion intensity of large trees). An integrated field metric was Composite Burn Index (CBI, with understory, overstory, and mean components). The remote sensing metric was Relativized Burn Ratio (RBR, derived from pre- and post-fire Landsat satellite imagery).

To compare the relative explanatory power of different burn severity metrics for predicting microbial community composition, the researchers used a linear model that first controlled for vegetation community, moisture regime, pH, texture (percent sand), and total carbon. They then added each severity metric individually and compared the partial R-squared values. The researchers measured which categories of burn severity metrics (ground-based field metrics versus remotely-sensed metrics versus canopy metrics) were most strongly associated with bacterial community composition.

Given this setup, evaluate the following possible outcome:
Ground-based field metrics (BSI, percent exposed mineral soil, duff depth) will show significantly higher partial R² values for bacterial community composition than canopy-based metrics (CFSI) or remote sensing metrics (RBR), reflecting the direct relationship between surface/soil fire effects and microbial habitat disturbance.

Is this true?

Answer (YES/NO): NO